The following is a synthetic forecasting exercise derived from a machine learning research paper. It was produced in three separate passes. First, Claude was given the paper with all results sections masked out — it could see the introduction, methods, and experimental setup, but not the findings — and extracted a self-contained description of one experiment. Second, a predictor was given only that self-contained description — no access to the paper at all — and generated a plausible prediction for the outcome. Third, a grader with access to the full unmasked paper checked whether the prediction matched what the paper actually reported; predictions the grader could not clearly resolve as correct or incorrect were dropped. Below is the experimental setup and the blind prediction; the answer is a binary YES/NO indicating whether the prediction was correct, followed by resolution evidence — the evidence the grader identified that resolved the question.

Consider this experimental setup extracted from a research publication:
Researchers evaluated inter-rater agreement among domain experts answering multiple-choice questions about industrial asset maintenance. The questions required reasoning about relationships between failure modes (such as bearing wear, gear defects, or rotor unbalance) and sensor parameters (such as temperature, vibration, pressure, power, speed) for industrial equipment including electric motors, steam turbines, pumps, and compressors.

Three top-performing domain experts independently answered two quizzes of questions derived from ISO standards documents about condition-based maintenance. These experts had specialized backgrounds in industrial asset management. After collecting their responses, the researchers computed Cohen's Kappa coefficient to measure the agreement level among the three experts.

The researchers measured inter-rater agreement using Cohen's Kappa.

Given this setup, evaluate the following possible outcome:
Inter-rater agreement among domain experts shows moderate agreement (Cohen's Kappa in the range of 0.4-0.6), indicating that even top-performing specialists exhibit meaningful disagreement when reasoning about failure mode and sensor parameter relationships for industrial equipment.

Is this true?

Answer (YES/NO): YES